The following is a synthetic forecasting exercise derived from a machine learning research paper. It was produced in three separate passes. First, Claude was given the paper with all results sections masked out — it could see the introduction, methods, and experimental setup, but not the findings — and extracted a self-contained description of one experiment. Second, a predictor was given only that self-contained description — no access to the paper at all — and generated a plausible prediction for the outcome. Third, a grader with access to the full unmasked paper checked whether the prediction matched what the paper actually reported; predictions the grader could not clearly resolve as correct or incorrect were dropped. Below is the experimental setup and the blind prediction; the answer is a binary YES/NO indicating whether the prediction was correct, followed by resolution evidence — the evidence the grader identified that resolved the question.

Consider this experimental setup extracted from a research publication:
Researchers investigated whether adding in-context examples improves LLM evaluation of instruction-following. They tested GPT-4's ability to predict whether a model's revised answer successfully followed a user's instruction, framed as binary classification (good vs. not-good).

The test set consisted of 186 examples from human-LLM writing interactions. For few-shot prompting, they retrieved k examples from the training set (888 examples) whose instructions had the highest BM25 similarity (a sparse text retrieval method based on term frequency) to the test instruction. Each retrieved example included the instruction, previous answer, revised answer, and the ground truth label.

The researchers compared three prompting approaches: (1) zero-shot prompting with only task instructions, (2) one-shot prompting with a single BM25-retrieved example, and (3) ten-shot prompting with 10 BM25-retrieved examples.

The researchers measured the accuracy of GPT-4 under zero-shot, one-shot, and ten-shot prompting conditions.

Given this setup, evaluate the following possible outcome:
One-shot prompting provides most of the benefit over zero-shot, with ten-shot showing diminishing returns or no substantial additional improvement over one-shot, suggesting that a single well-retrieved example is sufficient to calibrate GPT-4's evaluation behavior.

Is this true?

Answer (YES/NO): NO